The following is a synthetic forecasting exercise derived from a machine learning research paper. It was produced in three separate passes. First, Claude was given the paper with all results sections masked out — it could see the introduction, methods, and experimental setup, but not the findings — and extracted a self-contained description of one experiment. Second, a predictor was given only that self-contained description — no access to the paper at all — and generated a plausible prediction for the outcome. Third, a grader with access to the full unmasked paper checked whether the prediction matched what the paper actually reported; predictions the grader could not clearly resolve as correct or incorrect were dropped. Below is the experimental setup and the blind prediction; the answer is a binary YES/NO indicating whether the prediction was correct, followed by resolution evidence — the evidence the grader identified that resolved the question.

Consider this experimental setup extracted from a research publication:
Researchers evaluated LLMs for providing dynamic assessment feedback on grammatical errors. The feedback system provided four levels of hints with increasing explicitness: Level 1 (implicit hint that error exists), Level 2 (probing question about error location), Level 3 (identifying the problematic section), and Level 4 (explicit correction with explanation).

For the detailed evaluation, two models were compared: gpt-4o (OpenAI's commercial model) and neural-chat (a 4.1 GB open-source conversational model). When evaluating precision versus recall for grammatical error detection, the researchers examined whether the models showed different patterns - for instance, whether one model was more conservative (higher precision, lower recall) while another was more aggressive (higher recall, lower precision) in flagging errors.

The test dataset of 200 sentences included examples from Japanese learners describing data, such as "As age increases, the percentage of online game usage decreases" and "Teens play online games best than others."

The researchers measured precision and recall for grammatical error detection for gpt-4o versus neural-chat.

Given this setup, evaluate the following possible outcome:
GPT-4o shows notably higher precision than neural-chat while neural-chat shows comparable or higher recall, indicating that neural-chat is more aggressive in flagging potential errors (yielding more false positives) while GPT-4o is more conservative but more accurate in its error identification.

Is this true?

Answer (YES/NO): NO